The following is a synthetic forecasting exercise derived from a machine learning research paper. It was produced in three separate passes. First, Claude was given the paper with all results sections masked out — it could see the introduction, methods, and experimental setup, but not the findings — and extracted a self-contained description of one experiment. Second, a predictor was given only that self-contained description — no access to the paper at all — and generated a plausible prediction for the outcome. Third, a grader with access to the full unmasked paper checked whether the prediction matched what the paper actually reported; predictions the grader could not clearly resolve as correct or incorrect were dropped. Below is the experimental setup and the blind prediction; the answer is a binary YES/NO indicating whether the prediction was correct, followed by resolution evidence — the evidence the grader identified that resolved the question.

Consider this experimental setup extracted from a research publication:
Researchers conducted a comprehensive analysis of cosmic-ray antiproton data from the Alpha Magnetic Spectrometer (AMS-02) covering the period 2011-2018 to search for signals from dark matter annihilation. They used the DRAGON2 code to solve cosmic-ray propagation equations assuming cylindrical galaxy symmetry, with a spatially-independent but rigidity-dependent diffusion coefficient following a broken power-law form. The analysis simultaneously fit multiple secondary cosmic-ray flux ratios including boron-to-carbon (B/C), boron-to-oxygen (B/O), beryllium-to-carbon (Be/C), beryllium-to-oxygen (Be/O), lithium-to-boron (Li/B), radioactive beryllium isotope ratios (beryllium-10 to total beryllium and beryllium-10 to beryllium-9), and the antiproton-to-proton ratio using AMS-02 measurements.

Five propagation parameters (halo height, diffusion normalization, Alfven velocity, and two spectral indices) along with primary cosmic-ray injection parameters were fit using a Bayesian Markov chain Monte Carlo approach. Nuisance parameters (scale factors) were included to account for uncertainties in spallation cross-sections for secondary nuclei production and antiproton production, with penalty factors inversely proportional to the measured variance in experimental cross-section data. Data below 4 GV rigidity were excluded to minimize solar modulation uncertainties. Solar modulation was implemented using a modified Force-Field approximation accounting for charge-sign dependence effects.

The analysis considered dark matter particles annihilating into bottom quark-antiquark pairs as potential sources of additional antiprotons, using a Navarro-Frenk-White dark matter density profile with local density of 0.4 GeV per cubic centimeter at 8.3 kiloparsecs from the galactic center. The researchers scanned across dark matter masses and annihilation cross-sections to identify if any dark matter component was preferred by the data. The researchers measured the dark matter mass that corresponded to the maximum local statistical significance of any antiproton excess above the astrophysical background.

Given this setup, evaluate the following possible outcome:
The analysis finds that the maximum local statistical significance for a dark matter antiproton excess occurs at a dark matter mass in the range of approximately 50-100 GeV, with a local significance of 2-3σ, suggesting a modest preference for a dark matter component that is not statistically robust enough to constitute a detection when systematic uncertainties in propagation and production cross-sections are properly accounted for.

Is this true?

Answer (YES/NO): YES